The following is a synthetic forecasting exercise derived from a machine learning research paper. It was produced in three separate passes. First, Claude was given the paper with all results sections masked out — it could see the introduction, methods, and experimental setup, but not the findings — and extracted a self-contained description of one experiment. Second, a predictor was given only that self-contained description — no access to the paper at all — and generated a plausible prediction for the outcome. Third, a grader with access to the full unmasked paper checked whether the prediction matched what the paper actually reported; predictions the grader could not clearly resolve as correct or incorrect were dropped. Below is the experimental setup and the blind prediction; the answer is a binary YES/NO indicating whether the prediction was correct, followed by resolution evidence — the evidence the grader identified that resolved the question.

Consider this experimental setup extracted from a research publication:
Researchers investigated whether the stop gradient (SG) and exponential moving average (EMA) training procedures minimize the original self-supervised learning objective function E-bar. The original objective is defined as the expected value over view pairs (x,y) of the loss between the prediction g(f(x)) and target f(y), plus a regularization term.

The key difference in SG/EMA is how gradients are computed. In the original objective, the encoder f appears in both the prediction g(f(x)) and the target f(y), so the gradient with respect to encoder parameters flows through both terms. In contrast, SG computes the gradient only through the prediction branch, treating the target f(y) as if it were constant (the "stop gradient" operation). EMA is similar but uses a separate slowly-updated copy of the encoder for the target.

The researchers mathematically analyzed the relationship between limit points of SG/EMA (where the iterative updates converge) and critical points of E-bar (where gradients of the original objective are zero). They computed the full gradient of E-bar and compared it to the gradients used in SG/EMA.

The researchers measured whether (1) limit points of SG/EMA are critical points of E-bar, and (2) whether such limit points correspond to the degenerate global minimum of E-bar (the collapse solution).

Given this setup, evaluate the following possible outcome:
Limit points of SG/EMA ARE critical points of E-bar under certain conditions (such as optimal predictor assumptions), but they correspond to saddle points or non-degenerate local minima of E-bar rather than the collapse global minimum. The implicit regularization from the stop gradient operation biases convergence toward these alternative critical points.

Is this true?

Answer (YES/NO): NO